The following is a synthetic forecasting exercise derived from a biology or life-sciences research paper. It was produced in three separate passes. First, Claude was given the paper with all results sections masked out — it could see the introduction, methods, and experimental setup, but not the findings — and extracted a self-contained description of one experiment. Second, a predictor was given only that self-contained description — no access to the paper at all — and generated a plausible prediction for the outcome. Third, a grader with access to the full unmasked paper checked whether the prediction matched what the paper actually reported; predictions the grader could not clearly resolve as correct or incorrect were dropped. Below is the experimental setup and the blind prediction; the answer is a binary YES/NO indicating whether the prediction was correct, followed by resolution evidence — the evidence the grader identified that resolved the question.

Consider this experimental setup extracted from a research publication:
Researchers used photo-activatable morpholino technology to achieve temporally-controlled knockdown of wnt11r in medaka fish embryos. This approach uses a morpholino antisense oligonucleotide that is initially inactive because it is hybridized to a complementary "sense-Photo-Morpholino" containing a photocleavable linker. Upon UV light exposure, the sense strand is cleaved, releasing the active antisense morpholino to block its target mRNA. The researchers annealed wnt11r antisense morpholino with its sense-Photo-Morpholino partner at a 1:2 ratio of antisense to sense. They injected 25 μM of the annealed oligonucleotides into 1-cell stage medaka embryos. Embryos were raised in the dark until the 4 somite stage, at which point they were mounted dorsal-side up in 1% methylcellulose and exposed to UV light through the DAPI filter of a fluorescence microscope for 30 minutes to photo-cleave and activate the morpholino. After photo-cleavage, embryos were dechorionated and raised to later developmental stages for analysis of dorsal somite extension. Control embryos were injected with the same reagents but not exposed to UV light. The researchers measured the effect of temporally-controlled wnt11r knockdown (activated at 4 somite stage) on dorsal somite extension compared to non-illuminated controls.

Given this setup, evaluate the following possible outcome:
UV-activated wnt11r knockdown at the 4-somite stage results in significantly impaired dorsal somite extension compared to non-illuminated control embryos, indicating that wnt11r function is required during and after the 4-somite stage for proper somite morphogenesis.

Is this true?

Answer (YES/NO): YES